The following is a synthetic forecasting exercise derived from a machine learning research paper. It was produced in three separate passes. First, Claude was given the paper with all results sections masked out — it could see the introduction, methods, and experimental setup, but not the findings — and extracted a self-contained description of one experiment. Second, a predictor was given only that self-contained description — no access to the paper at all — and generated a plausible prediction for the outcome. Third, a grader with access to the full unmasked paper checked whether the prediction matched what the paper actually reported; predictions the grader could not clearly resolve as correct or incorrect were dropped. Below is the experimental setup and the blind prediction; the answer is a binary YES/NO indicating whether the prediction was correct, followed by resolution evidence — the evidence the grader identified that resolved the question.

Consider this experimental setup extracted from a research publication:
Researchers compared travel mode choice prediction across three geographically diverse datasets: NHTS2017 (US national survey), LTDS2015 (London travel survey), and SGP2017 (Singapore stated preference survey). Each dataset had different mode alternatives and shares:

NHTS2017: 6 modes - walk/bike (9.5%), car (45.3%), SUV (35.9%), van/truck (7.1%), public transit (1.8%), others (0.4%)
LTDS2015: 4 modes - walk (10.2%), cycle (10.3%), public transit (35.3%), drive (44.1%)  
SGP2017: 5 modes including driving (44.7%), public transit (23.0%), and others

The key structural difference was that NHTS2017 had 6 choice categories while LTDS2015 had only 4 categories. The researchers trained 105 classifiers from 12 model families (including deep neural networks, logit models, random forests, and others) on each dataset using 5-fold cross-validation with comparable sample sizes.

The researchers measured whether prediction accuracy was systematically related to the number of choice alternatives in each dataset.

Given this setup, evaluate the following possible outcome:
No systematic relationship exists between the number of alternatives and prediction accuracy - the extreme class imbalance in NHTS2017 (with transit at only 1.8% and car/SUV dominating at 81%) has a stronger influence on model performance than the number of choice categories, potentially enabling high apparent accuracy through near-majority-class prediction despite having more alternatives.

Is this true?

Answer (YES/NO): NO